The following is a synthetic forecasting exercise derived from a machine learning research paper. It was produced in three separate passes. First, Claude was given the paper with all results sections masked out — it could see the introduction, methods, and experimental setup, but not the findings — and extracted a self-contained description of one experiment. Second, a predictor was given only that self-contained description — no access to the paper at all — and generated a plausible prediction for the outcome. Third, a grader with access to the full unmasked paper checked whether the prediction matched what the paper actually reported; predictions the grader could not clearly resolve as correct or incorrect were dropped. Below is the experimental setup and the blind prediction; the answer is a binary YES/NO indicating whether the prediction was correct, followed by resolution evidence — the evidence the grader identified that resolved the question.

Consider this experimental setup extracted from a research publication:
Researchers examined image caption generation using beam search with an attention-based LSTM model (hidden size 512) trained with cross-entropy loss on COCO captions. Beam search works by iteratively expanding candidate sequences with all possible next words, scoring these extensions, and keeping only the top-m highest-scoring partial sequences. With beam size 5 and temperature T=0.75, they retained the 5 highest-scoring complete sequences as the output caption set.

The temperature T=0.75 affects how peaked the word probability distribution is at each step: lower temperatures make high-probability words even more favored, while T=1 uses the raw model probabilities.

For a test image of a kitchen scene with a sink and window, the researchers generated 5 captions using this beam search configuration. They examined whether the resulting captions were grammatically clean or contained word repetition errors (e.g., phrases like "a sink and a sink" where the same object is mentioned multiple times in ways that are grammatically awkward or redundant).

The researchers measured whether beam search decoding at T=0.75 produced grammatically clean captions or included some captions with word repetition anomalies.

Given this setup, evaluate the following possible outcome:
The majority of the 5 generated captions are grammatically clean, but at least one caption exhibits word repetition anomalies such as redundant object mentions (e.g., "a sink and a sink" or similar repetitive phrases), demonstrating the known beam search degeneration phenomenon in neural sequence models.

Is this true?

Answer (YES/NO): YES